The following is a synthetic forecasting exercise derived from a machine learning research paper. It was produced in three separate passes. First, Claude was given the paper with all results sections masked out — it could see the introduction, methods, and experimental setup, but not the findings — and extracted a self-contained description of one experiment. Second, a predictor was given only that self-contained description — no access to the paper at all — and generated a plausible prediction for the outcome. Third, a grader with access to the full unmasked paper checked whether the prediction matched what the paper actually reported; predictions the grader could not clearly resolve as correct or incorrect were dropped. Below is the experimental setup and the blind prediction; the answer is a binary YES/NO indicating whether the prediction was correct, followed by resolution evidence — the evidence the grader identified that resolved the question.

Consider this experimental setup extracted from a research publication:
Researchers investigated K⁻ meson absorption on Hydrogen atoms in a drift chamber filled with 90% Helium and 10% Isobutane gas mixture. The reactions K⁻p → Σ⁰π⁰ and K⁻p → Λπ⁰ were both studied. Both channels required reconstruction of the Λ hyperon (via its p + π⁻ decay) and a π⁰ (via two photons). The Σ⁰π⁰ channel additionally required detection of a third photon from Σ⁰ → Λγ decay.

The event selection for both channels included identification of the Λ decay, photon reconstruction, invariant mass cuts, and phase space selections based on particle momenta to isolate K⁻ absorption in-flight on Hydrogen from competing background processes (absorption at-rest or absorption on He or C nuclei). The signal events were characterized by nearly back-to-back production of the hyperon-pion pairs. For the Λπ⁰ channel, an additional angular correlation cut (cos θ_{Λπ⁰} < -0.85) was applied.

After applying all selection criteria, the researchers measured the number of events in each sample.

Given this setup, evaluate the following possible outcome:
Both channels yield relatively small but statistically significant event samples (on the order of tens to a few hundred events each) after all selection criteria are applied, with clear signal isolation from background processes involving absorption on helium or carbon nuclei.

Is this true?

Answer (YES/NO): NO